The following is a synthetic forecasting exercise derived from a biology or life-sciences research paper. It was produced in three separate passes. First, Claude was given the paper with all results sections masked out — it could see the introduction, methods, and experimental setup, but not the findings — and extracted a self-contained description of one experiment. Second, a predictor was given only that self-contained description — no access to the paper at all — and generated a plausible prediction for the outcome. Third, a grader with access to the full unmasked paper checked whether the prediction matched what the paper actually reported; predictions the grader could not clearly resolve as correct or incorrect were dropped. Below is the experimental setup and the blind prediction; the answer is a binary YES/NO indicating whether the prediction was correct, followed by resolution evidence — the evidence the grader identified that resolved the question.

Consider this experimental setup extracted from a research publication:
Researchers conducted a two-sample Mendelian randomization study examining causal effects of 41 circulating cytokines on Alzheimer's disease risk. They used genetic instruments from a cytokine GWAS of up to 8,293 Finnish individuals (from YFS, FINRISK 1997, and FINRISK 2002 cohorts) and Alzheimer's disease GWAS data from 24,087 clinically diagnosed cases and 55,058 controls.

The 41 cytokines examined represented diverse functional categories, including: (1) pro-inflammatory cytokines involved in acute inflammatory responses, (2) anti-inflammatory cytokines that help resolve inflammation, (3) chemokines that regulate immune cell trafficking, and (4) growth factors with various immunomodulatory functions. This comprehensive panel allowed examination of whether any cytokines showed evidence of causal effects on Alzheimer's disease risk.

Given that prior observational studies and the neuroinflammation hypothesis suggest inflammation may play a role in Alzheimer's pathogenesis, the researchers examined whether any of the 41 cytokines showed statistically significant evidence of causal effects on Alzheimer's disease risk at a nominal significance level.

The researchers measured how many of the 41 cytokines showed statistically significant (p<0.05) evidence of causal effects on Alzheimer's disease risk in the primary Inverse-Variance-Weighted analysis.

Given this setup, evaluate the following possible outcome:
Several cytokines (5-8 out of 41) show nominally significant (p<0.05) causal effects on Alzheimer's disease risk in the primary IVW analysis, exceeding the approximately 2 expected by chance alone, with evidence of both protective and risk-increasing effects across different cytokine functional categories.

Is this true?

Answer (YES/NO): NO